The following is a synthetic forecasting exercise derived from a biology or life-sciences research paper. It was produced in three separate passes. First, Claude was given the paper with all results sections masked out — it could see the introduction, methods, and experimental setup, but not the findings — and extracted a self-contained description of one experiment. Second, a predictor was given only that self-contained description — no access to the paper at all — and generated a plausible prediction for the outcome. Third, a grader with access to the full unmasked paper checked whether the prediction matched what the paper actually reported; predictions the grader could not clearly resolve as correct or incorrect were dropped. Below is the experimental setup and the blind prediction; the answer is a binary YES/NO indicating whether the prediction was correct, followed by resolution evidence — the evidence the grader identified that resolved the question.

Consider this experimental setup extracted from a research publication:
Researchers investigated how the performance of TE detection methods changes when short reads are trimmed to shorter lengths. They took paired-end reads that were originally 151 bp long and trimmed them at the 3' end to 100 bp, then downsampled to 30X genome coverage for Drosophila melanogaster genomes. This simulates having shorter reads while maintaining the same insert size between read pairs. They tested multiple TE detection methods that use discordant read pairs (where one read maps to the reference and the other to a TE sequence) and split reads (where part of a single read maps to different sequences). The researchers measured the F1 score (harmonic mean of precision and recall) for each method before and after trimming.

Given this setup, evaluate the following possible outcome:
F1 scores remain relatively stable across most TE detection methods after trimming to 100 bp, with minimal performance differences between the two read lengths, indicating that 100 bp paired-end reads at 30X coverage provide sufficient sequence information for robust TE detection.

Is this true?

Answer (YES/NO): NO